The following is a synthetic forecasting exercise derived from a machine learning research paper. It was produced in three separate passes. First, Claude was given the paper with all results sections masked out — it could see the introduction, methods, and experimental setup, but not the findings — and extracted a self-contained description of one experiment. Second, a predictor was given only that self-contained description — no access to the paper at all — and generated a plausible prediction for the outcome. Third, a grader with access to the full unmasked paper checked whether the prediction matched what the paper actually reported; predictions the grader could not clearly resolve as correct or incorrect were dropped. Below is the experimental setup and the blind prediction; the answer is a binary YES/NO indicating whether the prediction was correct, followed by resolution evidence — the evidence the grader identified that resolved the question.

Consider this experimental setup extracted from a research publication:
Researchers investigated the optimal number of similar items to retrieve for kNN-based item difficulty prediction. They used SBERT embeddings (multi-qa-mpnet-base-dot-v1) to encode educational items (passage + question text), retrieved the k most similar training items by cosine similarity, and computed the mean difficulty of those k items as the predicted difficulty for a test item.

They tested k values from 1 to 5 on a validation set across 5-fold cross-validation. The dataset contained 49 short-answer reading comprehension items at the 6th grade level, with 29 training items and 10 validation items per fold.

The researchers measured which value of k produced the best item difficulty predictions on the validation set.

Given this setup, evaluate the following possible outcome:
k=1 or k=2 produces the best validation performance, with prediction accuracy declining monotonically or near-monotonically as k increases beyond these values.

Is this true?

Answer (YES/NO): NO